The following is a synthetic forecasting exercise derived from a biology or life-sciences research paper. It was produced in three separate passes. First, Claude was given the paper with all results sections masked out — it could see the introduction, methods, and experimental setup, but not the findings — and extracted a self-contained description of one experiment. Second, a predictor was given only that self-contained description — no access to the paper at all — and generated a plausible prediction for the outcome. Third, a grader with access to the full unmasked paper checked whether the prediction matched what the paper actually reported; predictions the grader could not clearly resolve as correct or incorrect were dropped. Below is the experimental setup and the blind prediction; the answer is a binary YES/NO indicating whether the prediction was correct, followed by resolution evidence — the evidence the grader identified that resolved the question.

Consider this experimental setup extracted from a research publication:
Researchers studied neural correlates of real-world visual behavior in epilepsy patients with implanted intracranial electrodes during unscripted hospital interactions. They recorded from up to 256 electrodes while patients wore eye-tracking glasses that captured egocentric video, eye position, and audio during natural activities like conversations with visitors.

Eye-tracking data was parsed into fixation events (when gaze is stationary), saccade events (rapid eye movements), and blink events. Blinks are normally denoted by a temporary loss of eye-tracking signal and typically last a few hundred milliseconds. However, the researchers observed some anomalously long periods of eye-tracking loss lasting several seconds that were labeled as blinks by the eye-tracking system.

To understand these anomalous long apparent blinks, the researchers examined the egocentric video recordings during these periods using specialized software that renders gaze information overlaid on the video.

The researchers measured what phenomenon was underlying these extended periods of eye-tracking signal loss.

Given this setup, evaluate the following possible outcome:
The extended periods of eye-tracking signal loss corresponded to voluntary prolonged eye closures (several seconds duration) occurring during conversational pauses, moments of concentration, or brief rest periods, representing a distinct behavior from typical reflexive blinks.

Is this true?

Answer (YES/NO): NO